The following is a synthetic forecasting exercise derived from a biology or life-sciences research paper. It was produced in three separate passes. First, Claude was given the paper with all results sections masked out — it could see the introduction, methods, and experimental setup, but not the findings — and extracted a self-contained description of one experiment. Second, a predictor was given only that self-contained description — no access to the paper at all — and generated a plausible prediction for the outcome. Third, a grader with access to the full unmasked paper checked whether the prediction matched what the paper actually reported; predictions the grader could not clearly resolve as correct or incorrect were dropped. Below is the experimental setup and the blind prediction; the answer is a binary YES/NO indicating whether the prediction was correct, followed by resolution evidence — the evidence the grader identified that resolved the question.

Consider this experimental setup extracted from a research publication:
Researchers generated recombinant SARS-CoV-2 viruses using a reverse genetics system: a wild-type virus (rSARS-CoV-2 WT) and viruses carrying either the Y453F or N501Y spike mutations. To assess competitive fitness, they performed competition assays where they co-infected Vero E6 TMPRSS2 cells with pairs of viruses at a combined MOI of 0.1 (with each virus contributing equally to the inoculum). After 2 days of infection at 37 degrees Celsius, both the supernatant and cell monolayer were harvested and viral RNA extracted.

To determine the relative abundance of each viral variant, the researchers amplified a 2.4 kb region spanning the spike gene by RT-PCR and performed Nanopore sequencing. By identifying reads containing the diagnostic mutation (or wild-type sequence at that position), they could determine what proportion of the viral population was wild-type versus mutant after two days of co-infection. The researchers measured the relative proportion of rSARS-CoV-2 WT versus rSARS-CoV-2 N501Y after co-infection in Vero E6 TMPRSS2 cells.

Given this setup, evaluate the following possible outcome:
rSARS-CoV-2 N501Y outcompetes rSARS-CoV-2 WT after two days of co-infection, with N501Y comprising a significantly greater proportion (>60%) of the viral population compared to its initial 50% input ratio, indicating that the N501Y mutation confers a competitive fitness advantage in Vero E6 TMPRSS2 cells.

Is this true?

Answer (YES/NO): YES